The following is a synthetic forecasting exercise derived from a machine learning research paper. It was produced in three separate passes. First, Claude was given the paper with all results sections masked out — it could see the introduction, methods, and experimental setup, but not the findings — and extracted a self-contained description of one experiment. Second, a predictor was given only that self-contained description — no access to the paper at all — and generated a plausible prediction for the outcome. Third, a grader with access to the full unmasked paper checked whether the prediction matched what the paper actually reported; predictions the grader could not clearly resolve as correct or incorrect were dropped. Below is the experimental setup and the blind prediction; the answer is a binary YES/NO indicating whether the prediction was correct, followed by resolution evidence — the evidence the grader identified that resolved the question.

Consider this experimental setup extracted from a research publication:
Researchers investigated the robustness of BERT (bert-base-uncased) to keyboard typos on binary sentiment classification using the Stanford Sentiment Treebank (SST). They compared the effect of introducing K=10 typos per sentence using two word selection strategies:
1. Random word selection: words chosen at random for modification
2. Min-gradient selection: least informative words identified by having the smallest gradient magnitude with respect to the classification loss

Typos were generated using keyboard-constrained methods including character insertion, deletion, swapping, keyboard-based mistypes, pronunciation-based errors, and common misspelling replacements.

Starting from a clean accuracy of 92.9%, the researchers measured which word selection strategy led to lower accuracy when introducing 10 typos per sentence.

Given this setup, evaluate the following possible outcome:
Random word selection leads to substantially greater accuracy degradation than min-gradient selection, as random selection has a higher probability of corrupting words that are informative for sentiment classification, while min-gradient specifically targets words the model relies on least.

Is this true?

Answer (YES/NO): YES